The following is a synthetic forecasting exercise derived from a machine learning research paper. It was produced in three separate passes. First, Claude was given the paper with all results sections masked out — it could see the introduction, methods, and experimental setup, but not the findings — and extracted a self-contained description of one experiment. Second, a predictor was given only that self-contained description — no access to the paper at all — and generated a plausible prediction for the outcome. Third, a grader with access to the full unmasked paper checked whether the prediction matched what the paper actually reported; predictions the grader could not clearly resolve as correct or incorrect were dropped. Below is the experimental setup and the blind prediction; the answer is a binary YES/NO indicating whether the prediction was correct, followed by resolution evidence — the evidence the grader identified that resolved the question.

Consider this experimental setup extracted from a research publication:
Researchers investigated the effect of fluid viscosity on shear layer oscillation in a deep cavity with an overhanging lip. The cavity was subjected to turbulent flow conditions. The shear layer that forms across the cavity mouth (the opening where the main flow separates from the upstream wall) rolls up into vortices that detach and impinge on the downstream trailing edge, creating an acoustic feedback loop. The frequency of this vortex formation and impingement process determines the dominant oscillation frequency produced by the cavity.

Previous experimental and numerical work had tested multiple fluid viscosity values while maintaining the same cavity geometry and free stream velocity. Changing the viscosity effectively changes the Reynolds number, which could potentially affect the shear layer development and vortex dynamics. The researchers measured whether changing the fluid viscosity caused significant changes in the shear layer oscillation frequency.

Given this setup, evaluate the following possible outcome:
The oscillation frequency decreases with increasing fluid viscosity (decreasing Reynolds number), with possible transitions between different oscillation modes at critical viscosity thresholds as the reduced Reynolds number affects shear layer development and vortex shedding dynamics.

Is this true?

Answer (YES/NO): NO